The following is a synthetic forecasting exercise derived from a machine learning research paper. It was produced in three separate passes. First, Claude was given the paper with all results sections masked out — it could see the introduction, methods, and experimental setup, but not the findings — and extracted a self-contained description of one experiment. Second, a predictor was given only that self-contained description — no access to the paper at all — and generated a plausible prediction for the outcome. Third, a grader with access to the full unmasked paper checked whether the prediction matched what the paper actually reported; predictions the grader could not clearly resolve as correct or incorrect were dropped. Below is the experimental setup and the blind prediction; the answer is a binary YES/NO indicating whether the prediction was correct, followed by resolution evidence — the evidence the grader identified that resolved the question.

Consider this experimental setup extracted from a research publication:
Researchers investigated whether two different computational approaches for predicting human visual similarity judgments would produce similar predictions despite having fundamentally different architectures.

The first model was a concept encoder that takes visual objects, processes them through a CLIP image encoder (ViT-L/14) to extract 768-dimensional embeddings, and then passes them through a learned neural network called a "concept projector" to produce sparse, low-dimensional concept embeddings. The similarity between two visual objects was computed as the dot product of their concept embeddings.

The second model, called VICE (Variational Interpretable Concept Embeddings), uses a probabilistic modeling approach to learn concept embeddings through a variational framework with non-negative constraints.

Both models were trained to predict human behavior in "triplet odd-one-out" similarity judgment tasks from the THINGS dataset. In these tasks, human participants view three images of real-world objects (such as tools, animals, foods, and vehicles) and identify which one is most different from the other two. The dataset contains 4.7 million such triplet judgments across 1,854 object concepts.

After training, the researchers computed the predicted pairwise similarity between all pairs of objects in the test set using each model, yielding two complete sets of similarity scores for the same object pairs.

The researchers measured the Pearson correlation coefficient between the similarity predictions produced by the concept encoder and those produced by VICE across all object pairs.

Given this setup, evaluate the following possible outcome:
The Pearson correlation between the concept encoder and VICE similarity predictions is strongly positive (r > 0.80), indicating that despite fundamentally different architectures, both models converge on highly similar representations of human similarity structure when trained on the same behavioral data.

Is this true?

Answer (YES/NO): YES